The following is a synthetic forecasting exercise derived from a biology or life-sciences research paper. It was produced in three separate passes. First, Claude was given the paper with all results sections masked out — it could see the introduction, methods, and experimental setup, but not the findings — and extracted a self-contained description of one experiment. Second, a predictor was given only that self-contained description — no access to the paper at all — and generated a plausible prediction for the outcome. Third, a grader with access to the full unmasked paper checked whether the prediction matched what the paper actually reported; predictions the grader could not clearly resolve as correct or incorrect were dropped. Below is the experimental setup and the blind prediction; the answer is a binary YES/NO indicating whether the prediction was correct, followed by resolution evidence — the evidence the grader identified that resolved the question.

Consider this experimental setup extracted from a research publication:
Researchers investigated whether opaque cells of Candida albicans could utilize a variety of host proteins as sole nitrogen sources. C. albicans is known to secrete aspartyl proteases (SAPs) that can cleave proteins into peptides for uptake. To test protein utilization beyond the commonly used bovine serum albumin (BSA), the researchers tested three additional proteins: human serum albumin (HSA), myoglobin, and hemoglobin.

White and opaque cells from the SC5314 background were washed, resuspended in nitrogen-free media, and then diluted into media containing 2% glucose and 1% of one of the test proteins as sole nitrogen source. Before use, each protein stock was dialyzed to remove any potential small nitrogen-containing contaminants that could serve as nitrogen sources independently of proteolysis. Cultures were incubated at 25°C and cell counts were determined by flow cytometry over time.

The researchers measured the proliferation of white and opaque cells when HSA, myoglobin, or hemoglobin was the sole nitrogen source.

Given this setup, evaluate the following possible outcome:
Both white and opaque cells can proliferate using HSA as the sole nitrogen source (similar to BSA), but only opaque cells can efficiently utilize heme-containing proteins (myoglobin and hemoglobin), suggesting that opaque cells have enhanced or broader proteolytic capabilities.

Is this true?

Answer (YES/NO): NO